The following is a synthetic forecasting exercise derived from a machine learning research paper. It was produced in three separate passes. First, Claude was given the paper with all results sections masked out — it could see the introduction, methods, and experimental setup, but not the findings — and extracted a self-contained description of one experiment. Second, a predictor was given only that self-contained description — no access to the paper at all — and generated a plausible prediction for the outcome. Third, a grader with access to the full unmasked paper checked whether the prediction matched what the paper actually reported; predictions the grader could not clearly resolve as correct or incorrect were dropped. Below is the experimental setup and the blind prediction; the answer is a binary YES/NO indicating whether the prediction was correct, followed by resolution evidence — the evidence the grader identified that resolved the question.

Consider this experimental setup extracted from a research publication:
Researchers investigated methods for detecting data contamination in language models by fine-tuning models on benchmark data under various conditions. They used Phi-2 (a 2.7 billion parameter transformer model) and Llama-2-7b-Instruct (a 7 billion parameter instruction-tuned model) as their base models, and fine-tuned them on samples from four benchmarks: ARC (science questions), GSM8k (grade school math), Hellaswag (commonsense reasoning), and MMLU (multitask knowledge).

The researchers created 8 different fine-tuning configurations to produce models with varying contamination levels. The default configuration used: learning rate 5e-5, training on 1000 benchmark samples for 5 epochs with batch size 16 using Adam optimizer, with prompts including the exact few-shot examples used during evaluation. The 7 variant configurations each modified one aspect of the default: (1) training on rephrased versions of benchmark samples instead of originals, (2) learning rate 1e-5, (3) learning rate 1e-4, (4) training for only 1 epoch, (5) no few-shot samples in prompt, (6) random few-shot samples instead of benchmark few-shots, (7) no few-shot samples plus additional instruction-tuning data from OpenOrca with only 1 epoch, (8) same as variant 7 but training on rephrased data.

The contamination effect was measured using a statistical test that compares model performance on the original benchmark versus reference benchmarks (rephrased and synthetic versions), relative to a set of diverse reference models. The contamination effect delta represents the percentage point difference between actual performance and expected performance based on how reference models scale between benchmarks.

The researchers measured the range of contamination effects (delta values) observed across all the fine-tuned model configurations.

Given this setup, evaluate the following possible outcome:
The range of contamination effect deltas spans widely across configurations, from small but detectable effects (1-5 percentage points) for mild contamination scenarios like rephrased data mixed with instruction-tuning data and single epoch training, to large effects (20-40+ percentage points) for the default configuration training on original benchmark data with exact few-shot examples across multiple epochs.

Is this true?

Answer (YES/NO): NO